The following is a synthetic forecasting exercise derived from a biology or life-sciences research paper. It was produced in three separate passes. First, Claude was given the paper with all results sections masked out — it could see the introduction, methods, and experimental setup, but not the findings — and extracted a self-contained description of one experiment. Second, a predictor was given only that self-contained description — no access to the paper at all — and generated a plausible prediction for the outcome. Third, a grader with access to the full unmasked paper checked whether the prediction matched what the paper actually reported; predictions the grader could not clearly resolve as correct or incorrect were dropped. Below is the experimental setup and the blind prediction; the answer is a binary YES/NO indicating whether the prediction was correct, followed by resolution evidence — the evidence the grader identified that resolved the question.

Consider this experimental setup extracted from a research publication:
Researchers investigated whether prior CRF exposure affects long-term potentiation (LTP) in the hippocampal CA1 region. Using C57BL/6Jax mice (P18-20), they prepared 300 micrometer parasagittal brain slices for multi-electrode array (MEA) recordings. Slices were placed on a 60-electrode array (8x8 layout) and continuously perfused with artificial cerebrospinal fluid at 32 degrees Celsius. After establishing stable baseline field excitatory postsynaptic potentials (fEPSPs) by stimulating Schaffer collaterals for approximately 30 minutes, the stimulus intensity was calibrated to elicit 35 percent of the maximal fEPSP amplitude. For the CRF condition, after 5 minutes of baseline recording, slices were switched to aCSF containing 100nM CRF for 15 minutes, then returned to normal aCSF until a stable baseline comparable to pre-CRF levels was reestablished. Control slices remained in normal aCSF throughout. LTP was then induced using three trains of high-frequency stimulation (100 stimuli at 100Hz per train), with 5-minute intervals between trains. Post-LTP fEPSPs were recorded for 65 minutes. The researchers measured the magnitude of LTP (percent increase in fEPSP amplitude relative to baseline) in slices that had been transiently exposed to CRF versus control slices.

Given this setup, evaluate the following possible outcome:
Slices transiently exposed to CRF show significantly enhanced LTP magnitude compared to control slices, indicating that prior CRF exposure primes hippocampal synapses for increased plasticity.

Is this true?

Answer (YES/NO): YES